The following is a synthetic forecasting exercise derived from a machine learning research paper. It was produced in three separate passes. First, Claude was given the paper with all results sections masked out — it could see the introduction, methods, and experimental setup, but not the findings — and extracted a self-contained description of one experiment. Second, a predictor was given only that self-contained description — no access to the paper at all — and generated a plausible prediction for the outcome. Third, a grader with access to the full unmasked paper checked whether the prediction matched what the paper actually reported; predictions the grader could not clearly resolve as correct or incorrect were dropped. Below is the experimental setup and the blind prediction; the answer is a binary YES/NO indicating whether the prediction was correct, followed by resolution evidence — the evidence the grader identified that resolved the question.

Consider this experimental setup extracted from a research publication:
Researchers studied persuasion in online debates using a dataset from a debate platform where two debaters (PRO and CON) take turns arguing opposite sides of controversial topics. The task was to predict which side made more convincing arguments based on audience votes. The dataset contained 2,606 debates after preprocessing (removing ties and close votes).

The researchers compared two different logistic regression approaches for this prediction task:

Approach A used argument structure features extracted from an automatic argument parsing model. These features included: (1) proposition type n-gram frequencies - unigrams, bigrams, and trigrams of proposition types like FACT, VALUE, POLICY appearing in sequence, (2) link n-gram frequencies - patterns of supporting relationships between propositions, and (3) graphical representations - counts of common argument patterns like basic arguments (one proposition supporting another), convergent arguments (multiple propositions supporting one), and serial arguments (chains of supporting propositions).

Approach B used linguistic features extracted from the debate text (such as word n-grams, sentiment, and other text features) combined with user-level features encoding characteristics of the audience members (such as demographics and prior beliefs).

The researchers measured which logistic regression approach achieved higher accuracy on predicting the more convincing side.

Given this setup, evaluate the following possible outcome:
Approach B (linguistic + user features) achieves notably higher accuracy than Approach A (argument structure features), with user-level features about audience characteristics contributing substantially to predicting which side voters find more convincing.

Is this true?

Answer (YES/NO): NO